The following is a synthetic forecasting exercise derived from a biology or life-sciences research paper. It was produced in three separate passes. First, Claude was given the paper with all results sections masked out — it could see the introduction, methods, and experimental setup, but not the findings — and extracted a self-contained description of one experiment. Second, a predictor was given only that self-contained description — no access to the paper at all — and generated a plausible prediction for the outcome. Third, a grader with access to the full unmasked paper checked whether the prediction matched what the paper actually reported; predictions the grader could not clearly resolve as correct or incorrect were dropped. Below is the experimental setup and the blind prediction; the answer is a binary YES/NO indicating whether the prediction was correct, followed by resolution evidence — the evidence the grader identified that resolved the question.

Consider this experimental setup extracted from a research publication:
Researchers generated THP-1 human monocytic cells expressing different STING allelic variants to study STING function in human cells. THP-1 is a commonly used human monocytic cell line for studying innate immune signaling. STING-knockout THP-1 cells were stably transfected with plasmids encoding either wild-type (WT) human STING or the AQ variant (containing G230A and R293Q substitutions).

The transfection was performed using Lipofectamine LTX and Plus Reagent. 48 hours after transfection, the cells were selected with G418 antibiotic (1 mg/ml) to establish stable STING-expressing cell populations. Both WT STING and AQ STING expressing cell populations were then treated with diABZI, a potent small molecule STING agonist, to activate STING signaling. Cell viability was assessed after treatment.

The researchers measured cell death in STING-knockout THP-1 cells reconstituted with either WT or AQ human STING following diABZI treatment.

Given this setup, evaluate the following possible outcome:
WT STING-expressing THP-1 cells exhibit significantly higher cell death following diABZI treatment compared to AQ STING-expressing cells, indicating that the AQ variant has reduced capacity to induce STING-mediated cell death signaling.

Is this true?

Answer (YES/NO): YES